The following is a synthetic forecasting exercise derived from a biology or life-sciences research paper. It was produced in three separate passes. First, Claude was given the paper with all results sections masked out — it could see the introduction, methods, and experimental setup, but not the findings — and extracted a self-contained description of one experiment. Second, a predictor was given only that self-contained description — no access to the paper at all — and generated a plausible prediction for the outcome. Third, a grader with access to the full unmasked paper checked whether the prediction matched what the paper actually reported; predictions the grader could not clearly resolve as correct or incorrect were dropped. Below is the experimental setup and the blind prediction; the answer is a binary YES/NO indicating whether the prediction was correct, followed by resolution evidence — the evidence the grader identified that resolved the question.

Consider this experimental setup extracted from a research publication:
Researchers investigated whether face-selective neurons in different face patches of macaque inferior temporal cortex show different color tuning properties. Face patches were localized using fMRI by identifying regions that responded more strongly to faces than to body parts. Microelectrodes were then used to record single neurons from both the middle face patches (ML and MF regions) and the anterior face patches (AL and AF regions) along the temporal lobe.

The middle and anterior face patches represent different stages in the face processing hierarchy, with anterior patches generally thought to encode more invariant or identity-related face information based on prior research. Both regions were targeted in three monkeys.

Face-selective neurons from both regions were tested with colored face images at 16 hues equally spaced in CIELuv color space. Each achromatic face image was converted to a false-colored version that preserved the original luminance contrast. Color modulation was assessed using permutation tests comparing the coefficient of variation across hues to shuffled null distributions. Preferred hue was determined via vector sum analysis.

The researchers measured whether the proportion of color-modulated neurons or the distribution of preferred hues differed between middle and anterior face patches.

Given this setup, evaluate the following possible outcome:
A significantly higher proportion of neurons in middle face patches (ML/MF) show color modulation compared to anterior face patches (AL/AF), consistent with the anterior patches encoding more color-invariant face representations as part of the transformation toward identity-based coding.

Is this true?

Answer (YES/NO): NO